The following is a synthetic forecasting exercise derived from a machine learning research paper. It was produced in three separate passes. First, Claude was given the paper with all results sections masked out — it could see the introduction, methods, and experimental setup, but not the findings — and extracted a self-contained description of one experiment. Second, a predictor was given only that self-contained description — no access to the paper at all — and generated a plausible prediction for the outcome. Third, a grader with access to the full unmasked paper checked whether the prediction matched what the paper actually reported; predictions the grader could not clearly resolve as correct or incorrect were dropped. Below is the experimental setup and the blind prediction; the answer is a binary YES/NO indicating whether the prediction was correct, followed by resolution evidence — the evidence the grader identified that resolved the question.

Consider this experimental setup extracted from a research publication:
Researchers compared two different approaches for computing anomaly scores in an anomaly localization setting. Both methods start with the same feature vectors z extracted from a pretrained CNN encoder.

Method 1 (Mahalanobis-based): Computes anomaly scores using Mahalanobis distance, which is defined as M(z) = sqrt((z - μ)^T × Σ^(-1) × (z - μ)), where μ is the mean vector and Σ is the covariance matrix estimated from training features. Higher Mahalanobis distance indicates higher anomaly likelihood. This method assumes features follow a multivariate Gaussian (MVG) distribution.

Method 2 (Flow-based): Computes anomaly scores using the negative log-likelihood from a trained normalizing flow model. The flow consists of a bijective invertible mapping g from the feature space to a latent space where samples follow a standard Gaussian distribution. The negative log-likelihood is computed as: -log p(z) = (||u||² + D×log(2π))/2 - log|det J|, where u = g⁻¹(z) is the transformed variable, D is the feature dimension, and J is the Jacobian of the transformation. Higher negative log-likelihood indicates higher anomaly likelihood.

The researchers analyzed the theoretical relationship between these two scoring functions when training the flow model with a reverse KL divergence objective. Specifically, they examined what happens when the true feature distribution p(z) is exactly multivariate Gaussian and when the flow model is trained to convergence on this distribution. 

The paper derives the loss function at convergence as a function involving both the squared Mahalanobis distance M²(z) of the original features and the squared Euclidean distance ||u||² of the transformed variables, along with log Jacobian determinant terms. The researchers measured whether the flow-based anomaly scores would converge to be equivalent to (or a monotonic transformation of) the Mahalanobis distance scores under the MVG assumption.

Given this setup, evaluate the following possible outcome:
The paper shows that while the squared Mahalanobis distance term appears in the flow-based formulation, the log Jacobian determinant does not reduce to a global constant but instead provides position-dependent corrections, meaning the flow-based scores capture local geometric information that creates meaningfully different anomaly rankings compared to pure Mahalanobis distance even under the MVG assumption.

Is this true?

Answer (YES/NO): NO